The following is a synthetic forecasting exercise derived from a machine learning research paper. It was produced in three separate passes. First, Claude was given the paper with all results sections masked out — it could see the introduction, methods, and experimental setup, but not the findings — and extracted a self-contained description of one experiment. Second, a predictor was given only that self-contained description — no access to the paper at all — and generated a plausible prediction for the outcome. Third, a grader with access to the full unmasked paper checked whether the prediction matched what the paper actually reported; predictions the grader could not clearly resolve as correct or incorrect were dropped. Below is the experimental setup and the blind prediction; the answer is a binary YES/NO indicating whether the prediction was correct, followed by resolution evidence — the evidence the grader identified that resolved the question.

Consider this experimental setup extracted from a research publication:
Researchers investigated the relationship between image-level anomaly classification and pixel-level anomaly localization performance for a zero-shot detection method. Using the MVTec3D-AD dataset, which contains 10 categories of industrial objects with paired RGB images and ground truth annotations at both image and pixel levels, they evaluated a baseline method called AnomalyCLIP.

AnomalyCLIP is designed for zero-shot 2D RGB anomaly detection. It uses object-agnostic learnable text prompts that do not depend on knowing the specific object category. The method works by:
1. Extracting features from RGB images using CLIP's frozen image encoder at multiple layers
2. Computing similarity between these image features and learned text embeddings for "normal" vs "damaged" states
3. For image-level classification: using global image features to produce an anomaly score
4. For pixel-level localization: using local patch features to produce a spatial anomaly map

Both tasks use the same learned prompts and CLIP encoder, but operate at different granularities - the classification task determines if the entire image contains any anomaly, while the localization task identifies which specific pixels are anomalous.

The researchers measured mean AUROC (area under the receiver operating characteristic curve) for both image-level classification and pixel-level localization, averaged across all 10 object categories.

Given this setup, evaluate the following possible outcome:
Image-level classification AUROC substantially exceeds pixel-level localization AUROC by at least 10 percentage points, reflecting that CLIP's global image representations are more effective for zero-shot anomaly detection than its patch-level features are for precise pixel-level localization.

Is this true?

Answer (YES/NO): NO